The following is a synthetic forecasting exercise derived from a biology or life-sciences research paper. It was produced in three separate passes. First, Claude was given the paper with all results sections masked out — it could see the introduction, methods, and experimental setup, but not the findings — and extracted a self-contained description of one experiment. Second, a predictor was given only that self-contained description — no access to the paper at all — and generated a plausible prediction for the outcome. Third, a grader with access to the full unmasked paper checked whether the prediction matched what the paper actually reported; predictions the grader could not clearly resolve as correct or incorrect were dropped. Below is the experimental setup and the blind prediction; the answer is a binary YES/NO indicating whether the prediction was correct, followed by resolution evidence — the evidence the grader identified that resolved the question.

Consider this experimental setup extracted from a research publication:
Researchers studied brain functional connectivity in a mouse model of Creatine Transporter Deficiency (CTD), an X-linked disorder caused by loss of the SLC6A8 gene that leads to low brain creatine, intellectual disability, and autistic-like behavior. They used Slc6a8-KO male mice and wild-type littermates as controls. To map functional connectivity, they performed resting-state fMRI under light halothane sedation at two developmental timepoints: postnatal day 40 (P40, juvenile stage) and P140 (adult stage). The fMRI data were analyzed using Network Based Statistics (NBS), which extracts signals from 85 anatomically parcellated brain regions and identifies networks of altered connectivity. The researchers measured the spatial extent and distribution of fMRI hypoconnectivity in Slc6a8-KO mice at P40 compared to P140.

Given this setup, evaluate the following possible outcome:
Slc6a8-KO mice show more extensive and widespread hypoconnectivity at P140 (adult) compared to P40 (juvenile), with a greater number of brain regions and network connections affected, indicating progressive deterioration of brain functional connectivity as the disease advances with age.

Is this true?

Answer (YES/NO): NO